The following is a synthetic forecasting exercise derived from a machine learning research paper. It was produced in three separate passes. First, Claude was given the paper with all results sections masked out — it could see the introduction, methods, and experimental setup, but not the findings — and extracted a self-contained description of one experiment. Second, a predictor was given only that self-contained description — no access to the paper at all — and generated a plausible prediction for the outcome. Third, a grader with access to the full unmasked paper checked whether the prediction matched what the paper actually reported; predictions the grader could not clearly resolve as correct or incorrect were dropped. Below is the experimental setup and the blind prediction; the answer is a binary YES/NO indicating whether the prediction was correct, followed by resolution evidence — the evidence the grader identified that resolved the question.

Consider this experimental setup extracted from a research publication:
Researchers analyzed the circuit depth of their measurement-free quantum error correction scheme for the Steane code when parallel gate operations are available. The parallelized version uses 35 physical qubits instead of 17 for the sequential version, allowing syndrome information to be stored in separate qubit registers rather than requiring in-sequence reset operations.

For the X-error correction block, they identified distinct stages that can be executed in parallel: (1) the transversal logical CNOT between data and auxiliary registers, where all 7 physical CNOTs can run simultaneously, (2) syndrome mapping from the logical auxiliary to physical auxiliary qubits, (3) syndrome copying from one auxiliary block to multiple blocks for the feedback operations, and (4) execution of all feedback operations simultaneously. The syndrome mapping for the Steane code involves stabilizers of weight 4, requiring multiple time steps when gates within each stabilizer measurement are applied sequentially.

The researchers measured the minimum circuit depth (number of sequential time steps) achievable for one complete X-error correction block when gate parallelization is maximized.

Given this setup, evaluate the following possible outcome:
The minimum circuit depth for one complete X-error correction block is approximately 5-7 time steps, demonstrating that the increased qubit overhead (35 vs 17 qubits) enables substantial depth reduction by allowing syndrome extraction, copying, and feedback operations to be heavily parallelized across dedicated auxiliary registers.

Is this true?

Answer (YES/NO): NO